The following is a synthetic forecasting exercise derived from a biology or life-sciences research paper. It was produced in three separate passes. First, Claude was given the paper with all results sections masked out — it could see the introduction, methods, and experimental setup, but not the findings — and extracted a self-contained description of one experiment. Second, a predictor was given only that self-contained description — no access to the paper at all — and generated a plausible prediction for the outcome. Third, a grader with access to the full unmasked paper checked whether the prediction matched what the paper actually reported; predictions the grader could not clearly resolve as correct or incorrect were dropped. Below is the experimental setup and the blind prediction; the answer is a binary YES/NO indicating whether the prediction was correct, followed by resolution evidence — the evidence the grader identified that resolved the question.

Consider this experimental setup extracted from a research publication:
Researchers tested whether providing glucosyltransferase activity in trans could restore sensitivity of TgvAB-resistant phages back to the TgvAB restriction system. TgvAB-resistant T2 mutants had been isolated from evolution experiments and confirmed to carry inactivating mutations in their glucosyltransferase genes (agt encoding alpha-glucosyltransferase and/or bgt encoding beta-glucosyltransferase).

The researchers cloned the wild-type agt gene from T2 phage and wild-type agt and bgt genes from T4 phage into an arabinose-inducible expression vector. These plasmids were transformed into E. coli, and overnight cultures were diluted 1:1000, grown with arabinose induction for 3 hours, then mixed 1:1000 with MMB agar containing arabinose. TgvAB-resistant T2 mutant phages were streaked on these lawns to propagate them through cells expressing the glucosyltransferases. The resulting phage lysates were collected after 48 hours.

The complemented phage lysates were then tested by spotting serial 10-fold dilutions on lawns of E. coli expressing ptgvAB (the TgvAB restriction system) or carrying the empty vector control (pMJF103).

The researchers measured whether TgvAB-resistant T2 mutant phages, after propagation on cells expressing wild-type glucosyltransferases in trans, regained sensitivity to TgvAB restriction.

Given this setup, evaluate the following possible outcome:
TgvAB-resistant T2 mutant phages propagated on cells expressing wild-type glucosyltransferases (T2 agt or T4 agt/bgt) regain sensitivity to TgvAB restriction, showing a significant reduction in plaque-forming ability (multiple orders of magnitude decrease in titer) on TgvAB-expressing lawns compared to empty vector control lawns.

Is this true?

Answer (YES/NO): NO